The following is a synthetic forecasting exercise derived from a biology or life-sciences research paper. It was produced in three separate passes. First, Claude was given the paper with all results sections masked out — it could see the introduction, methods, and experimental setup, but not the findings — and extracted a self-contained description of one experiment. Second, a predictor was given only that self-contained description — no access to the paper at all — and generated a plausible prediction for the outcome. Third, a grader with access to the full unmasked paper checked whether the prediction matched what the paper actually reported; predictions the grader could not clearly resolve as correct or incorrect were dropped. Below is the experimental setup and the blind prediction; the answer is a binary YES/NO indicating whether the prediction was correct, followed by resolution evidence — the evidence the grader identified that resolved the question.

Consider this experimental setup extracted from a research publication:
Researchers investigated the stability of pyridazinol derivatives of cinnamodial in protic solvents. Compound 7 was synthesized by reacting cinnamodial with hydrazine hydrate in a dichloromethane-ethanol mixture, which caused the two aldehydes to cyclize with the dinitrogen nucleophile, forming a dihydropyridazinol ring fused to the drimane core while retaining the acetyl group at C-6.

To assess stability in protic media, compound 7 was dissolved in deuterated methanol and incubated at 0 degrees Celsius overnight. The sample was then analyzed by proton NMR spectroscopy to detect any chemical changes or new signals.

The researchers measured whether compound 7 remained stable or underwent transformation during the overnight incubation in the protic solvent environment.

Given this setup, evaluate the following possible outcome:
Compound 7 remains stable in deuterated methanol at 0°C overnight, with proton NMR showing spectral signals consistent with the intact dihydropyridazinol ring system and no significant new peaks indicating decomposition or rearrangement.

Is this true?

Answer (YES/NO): NO